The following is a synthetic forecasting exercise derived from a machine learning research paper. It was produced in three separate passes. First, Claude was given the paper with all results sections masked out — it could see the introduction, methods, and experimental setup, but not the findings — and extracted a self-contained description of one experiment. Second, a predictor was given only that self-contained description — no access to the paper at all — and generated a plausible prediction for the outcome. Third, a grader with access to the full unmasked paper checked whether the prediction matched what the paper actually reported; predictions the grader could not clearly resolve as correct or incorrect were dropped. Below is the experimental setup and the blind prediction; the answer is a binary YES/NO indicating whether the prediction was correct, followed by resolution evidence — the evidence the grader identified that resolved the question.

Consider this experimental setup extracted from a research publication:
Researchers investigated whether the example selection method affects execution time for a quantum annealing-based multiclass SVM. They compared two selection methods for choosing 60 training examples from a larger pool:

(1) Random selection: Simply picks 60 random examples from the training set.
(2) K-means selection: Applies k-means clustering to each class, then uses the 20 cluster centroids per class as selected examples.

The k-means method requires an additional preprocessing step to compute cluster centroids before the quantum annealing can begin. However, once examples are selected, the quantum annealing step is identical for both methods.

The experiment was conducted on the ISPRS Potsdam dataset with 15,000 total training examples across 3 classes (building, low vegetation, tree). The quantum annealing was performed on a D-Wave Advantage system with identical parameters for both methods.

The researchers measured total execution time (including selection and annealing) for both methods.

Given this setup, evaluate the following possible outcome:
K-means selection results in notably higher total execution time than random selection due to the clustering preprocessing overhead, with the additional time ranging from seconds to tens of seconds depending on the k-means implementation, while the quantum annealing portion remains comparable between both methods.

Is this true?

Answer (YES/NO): NO